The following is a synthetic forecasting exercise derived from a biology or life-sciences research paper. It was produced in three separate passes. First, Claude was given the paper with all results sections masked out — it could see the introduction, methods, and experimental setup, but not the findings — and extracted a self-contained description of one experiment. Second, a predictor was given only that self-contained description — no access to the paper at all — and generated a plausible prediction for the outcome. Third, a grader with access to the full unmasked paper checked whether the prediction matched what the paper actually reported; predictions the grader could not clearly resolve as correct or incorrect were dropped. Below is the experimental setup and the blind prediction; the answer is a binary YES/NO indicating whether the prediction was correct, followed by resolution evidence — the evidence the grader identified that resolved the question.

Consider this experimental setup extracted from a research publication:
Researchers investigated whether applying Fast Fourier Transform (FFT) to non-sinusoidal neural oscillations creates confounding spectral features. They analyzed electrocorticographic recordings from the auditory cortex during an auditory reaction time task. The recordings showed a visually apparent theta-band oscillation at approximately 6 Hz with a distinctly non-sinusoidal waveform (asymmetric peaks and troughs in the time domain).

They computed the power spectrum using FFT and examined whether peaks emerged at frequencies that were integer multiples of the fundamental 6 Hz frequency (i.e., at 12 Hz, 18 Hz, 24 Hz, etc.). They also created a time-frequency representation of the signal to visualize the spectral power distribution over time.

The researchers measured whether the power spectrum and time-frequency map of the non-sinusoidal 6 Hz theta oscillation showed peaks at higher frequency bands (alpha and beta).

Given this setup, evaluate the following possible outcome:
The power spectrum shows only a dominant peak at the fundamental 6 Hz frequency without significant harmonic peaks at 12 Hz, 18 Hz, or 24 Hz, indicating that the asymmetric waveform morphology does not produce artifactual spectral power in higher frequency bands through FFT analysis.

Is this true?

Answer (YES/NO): NO